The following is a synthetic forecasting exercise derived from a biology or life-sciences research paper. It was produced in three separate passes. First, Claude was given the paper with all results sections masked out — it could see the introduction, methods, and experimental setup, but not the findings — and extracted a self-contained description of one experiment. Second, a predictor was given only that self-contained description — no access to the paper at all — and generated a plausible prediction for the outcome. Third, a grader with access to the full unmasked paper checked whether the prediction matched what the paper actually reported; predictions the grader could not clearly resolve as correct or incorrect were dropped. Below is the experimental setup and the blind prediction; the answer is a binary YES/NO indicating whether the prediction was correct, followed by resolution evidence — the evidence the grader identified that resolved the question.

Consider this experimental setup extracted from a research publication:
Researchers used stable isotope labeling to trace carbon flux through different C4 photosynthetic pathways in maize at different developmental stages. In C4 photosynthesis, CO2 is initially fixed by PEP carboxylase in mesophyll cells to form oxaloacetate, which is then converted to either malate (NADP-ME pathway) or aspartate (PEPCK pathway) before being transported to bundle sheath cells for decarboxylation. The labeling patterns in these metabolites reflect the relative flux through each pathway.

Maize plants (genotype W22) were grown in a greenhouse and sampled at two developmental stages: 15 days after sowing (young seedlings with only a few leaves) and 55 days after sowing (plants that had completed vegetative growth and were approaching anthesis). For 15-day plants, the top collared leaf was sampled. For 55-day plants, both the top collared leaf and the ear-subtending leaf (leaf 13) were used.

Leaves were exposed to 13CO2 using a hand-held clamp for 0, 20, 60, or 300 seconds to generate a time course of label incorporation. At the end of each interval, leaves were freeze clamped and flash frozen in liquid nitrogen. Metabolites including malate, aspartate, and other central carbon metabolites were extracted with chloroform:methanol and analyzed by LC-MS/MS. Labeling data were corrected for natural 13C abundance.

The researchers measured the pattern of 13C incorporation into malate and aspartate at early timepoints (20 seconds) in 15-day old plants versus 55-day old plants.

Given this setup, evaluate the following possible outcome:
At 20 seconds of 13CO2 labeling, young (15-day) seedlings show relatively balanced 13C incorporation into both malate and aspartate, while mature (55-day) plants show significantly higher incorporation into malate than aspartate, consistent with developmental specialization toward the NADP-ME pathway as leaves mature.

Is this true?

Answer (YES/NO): NO